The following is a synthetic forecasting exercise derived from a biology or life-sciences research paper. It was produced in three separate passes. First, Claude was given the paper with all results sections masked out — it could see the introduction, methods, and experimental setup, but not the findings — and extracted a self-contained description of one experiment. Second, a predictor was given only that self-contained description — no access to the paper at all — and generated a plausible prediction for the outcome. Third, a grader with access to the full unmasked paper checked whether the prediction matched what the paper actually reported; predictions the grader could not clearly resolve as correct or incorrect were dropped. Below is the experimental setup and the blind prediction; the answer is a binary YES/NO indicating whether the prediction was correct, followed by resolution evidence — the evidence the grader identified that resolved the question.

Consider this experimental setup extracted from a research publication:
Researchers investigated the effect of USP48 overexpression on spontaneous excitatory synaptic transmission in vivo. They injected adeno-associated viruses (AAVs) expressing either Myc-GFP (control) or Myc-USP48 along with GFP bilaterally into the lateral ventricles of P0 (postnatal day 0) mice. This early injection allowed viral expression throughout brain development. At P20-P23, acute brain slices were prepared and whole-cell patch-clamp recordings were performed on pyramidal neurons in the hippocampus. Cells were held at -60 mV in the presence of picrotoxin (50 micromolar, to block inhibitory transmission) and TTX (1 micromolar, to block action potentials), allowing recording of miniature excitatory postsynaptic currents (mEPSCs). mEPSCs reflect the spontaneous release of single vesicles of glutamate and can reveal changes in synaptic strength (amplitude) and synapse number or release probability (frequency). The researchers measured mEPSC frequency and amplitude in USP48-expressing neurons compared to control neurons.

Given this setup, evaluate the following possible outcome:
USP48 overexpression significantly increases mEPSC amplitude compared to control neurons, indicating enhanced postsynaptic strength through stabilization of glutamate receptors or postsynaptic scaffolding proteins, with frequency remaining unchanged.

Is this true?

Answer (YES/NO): NO